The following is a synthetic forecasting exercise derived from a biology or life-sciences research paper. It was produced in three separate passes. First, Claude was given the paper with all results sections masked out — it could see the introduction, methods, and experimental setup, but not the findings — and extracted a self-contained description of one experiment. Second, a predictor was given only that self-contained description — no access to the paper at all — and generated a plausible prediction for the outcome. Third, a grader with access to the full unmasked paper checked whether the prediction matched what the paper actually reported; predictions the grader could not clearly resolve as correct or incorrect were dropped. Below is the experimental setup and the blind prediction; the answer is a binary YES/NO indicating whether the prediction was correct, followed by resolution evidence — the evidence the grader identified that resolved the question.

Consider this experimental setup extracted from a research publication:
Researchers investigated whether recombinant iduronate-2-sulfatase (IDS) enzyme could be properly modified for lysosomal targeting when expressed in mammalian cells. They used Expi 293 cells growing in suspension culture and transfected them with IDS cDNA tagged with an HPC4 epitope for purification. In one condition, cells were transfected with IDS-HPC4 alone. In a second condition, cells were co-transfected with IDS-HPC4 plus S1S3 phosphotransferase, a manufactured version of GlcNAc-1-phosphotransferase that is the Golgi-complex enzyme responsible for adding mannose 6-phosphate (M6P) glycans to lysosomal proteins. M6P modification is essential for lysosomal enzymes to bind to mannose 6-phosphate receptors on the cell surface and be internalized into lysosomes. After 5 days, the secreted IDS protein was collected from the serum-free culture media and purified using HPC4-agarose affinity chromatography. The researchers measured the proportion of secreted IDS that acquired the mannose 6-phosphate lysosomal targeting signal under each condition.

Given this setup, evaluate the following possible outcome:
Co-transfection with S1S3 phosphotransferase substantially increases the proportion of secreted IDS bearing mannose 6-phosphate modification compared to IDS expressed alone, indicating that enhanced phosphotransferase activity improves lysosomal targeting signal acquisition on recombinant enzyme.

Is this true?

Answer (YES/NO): YES